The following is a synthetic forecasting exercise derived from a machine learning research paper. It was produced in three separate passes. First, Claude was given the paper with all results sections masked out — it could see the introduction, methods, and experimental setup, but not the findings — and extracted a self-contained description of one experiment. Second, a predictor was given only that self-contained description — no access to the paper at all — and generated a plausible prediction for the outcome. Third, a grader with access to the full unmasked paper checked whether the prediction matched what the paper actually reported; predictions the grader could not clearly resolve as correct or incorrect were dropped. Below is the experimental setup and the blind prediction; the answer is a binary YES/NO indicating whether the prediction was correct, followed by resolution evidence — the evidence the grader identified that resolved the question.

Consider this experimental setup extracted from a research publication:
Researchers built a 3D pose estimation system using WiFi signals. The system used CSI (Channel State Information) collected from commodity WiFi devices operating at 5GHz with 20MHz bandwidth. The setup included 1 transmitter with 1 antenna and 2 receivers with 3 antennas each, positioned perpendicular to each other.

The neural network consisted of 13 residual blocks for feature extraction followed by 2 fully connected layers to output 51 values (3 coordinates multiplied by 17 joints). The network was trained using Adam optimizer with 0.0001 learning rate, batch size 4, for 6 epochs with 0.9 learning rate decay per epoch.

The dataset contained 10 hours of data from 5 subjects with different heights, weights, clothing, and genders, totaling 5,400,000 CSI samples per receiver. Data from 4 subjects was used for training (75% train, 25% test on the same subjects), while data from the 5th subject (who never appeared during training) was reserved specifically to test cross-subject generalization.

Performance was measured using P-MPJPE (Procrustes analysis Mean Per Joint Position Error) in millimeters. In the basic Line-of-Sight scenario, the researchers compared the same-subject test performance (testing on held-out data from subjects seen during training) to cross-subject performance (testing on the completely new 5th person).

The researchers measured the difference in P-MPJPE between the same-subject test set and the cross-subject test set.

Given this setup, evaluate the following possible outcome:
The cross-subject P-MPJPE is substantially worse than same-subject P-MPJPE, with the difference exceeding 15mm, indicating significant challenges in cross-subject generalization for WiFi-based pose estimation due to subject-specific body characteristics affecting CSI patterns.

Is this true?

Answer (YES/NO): NO